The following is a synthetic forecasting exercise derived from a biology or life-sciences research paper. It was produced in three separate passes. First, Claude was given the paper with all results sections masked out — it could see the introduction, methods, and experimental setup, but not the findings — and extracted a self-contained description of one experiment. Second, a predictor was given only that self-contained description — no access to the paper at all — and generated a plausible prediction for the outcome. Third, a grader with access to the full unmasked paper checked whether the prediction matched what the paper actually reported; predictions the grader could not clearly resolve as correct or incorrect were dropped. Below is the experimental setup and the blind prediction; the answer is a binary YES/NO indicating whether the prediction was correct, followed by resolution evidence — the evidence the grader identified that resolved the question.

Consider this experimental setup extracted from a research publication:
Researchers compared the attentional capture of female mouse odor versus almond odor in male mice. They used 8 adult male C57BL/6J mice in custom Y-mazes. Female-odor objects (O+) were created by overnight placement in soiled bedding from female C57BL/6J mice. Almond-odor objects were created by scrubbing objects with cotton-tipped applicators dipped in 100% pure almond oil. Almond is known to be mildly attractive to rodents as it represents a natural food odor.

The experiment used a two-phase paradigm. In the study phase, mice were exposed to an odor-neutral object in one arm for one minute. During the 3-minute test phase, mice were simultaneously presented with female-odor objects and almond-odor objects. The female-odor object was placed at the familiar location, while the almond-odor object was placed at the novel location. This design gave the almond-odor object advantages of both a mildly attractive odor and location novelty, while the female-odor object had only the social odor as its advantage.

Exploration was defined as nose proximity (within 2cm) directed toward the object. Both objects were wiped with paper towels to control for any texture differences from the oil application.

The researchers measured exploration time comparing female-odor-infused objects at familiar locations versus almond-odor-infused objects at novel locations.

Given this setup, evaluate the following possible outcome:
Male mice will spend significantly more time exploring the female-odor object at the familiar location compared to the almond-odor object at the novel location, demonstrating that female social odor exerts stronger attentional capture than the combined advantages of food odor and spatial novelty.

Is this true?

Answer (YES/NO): YES